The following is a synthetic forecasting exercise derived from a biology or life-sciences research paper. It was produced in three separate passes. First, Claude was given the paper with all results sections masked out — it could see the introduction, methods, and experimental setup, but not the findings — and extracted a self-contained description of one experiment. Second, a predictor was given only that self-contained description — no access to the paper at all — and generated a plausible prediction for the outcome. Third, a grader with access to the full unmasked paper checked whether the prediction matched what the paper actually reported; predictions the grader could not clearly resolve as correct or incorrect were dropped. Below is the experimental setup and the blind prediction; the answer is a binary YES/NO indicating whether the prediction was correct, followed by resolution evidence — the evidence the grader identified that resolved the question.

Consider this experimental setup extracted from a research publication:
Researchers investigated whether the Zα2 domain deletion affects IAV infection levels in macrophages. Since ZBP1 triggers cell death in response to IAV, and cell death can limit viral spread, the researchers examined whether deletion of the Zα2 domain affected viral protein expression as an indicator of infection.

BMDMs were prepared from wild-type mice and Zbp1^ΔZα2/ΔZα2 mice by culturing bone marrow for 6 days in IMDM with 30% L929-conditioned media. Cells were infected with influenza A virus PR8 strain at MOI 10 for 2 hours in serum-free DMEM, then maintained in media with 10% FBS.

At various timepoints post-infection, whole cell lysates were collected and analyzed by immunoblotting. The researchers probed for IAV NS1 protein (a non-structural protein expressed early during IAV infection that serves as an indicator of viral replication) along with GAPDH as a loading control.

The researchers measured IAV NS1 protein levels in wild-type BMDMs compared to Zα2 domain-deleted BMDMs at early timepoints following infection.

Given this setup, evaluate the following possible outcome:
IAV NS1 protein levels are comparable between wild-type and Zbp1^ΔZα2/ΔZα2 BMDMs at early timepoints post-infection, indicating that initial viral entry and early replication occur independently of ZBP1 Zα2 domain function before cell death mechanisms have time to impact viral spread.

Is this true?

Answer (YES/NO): YES